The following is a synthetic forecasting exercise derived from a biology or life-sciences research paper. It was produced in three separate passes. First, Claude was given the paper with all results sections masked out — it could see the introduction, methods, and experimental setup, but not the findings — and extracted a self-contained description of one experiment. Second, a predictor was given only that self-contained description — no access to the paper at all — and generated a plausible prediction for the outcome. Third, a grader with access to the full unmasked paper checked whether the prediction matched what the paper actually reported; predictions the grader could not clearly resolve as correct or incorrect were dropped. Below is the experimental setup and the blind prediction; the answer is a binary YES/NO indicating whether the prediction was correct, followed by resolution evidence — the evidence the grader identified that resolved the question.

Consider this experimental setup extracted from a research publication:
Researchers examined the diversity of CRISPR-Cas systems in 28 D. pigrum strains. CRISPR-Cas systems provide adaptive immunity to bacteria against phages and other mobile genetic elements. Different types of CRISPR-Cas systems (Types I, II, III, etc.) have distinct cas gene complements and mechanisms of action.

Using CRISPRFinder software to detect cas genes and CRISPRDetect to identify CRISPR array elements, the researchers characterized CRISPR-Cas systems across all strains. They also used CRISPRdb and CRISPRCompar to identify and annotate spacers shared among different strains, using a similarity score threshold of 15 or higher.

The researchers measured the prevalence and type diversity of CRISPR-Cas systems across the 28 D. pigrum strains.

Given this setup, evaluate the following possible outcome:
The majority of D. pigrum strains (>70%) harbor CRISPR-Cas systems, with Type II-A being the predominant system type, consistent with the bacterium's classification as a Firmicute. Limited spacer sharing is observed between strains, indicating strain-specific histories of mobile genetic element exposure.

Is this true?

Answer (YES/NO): YES